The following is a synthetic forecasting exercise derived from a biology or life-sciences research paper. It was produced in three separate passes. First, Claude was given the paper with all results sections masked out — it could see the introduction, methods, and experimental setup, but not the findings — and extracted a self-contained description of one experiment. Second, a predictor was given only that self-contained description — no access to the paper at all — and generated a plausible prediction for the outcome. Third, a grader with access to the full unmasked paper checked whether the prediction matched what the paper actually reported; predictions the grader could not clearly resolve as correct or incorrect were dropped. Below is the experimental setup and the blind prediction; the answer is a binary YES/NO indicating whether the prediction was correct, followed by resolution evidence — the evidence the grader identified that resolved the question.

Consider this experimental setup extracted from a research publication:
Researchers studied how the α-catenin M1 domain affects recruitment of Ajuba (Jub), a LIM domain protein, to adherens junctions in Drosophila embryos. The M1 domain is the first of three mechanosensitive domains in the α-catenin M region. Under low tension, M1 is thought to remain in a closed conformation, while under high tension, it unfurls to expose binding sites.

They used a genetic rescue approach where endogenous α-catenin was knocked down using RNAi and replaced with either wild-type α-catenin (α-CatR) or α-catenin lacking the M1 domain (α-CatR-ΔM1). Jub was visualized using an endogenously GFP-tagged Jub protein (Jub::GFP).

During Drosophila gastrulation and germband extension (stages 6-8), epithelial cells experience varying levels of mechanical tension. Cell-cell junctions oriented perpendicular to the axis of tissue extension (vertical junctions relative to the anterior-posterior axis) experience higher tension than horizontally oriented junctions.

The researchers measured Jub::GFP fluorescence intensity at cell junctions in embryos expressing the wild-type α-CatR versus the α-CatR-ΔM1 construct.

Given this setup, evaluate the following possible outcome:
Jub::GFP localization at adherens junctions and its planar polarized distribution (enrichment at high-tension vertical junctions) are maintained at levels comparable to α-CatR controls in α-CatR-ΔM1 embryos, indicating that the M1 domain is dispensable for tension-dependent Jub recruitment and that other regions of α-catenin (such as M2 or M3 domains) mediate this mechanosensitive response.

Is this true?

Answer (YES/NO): NO